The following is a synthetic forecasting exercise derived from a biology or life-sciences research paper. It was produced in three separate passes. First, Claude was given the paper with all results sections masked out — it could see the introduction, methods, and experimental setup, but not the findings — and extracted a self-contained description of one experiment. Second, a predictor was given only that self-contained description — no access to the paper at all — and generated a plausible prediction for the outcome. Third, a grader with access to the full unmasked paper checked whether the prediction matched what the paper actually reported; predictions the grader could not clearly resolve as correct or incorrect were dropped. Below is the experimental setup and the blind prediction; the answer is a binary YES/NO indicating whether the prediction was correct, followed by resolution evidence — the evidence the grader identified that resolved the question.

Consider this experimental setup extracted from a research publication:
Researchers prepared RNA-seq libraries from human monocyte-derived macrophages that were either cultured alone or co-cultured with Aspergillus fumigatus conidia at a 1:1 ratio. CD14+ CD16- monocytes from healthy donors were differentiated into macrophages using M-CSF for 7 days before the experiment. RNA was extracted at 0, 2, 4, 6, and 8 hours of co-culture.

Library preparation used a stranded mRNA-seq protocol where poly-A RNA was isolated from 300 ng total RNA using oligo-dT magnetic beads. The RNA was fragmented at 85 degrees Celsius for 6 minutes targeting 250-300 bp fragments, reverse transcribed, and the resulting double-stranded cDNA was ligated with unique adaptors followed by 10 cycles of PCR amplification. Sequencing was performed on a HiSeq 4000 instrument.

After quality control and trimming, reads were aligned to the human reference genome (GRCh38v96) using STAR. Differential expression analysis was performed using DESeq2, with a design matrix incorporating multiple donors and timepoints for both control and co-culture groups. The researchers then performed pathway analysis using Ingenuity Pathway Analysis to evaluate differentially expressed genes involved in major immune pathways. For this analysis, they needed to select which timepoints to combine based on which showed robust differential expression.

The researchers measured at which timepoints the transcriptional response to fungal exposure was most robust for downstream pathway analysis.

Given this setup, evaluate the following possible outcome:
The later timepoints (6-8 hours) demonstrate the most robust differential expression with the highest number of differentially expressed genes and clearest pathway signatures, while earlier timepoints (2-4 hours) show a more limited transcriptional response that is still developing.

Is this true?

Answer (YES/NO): NO